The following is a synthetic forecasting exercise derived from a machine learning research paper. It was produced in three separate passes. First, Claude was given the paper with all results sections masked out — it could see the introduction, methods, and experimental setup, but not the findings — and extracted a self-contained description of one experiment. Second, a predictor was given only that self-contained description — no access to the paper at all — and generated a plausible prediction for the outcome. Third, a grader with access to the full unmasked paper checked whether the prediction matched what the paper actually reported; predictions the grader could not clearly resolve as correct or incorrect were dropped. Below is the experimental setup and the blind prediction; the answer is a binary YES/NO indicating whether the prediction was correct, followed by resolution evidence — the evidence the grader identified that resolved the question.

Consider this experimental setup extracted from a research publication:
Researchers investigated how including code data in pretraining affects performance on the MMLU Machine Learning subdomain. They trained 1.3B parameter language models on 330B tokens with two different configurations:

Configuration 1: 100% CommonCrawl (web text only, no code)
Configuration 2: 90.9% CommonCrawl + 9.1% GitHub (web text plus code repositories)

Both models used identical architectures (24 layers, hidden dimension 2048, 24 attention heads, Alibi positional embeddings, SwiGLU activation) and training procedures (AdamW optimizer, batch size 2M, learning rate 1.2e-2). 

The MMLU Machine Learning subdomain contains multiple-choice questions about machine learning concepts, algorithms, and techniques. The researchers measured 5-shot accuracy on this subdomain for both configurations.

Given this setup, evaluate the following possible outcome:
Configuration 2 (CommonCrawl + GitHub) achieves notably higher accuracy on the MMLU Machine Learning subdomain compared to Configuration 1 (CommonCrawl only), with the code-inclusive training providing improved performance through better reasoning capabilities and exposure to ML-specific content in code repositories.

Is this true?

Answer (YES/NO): YES